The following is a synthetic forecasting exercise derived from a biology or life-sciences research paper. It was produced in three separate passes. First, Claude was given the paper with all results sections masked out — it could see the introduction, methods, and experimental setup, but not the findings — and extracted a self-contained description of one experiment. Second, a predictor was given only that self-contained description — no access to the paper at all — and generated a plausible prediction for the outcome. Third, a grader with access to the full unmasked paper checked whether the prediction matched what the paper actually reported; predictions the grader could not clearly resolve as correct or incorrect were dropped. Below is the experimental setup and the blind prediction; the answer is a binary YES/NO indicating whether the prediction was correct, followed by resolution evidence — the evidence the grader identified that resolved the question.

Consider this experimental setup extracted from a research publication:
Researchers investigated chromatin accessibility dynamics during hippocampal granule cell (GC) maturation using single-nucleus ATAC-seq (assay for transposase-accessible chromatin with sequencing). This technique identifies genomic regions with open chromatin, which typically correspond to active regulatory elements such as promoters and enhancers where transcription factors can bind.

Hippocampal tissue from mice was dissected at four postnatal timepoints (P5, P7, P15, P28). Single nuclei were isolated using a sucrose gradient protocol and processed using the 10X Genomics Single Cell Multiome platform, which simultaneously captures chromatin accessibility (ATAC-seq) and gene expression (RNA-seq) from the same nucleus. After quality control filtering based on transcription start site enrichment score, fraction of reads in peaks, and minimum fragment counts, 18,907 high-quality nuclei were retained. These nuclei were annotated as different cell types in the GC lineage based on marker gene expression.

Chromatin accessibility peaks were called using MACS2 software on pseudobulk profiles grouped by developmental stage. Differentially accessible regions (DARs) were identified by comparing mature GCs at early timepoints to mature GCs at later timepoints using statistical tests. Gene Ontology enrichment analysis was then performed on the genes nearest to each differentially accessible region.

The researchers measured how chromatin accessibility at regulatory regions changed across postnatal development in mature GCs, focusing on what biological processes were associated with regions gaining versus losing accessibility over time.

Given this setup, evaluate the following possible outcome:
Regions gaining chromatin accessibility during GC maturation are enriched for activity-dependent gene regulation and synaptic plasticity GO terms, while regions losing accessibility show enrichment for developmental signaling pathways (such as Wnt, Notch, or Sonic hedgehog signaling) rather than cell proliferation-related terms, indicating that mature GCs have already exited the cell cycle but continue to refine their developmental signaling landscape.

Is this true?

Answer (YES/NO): NO